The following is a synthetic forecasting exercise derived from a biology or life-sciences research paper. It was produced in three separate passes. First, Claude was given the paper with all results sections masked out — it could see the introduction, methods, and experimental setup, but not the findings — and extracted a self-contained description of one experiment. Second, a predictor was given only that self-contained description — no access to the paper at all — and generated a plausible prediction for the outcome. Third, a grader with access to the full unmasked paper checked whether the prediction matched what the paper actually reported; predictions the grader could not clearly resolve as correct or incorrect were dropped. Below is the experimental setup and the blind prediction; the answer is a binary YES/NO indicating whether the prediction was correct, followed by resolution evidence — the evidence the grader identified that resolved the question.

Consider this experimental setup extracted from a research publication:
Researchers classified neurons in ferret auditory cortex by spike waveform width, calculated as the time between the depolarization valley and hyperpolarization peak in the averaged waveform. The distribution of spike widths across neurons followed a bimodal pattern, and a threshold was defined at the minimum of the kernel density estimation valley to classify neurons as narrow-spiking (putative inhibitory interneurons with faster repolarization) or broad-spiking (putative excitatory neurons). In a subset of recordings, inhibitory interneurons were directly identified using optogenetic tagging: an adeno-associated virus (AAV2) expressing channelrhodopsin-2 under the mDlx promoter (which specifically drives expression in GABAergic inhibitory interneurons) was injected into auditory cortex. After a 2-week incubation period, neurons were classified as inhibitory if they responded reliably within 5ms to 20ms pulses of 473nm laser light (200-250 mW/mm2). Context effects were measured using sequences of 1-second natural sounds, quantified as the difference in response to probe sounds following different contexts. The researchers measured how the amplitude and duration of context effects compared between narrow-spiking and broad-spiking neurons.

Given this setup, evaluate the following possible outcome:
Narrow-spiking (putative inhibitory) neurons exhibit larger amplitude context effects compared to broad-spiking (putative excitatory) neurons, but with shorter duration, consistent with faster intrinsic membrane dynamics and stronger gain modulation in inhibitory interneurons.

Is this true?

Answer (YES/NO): NO